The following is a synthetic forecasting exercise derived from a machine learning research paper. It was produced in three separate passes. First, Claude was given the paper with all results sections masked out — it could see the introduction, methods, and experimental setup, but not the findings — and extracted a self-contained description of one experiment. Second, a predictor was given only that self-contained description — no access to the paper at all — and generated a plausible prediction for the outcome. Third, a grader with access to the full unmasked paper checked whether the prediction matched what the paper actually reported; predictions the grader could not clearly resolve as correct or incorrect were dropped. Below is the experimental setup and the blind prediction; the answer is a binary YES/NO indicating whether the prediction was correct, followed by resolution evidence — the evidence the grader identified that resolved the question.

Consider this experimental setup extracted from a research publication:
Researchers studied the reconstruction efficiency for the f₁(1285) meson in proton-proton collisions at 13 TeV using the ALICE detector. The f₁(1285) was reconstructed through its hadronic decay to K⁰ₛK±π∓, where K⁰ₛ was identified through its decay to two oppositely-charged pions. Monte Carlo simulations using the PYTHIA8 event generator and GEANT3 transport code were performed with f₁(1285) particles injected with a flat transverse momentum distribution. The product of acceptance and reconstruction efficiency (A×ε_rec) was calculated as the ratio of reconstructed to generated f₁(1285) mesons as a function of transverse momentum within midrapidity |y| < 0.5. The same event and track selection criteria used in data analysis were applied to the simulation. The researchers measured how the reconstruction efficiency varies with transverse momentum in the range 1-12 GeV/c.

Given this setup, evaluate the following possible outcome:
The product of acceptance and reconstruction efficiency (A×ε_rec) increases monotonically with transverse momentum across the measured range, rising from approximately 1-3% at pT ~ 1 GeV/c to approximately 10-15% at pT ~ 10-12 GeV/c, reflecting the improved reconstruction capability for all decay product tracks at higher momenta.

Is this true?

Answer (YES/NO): NO